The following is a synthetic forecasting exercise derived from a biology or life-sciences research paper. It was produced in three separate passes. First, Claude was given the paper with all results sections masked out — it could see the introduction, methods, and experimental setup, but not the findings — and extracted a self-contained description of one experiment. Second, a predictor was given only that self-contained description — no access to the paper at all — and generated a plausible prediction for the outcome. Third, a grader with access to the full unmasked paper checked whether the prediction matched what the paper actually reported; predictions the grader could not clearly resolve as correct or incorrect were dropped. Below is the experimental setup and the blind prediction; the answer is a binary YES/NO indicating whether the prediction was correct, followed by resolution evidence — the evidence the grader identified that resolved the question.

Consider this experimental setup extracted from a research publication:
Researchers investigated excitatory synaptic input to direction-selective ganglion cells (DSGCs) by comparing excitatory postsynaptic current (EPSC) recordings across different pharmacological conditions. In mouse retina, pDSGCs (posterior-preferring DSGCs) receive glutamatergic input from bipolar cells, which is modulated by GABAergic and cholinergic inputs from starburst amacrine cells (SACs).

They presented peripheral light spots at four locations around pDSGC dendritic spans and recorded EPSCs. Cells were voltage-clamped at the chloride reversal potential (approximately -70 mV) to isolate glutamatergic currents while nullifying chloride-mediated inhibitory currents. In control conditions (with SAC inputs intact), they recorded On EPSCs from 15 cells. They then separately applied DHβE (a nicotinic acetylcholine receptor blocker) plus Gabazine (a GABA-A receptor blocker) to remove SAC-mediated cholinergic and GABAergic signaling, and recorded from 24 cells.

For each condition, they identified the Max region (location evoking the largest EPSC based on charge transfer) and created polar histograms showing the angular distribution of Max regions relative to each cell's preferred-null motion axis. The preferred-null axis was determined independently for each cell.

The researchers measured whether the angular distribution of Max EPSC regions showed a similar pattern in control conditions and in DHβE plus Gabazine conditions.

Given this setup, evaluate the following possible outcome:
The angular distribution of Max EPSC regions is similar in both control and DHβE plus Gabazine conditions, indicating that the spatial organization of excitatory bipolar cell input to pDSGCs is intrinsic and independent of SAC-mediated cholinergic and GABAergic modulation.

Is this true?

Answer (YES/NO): YES